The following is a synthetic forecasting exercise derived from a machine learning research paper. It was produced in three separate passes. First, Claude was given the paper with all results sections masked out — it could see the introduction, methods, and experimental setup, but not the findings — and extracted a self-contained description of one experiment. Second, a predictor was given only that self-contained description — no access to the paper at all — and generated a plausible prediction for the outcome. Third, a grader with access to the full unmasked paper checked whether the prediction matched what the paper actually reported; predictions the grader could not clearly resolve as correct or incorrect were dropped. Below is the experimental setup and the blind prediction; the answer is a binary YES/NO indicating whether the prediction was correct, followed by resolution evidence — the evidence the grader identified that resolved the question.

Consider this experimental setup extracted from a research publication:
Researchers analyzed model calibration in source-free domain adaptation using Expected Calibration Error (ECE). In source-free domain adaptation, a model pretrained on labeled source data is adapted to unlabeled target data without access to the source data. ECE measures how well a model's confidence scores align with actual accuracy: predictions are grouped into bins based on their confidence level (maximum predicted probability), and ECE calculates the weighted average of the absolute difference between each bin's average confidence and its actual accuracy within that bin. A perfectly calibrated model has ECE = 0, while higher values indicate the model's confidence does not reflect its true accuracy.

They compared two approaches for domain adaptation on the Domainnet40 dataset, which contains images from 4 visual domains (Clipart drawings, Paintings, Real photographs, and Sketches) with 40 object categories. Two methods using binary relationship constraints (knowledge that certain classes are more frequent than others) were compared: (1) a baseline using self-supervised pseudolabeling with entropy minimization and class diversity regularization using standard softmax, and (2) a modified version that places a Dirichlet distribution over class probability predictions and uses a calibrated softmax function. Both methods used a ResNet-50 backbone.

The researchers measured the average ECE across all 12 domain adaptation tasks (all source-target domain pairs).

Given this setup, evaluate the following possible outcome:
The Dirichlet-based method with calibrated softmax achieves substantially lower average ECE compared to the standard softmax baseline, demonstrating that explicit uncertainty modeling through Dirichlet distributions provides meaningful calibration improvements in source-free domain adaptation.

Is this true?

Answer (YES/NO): YES